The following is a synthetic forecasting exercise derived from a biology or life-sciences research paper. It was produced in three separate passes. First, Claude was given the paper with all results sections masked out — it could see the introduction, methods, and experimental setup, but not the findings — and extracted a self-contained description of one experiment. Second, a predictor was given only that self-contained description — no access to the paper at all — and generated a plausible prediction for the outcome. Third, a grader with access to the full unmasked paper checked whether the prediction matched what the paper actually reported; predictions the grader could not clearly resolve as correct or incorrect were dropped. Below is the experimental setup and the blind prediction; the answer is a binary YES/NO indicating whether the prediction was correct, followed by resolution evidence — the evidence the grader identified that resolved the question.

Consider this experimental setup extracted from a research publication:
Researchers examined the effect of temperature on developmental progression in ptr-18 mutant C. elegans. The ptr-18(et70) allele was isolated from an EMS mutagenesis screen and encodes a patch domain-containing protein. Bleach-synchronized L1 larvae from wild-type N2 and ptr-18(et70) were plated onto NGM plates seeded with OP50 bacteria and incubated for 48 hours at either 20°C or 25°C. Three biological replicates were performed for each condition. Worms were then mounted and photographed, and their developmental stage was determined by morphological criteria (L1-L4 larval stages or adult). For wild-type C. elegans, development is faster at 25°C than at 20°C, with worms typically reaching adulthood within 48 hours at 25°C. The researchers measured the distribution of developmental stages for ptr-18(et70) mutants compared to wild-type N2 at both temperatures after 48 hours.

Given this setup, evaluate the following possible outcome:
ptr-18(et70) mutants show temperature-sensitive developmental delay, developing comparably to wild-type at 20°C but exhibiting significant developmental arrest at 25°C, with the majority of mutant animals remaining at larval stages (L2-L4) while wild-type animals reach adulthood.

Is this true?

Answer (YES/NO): NO